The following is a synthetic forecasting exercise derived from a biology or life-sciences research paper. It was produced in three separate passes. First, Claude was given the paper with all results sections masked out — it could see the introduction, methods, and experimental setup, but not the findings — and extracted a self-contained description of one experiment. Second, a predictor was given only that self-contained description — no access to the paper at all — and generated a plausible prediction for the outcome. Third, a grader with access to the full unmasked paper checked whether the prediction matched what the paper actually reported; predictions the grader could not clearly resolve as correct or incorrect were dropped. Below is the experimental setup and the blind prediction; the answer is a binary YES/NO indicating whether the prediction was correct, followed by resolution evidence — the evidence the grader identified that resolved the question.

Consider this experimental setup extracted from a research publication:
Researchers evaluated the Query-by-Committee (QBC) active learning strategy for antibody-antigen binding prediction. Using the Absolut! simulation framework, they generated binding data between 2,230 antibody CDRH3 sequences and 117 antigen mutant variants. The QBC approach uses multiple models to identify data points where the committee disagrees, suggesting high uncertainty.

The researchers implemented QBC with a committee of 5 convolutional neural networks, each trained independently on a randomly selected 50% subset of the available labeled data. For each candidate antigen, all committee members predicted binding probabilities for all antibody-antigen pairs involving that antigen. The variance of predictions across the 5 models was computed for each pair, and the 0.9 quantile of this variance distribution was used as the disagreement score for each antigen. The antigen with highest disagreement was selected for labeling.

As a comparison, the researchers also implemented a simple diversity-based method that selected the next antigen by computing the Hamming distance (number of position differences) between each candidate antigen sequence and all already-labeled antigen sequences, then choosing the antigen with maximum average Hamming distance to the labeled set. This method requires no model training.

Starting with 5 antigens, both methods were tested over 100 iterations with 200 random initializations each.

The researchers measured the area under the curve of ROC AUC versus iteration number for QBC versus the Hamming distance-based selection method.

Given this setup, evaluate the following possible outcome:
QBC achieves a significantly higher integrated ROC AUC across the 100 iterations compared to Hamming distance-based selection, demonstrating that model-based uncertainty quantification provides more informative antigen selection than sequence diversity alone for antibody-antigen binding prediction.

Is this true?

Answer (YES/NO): NO